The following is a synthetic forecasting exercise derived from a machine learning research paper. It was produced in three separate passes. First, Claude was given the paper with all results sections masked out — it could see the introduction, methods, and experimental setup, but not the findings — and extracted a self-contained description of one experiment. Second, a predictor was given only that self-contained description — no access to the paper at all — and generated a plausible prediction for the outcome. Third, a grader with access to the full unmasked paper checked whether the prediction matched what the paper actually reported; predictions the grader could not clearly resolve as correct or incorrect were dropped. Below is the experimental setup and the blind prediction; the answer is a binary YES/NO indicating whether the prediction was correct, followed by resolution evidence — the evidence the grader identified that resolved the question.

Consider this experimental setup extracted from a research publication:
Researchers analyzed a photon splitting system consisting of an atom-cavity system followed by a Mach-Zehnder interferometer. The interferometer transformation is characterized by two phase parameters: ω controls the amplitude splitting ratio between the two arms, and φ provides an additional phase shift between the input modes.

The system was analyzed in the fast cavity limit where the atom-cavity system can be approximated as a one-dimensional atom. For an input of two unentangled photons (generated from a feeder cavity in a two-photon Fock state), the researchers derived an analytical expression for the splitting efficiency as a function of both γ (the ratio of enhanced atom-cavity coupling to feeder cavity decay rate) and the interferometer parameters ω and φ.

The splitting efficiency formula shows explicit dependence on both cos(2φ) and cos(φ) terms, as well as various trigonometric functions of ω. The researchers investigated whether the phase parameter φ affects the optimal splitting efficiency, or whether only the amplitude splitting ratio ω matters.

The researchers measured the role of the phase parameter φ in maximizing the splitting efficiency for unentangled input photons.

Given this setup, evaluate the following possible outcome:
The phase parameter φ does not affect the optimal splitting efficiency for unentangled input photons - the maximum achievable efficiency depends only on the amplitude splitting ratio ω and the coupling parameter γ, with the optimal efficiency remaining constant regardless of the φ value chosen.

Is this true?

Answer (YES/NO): NO